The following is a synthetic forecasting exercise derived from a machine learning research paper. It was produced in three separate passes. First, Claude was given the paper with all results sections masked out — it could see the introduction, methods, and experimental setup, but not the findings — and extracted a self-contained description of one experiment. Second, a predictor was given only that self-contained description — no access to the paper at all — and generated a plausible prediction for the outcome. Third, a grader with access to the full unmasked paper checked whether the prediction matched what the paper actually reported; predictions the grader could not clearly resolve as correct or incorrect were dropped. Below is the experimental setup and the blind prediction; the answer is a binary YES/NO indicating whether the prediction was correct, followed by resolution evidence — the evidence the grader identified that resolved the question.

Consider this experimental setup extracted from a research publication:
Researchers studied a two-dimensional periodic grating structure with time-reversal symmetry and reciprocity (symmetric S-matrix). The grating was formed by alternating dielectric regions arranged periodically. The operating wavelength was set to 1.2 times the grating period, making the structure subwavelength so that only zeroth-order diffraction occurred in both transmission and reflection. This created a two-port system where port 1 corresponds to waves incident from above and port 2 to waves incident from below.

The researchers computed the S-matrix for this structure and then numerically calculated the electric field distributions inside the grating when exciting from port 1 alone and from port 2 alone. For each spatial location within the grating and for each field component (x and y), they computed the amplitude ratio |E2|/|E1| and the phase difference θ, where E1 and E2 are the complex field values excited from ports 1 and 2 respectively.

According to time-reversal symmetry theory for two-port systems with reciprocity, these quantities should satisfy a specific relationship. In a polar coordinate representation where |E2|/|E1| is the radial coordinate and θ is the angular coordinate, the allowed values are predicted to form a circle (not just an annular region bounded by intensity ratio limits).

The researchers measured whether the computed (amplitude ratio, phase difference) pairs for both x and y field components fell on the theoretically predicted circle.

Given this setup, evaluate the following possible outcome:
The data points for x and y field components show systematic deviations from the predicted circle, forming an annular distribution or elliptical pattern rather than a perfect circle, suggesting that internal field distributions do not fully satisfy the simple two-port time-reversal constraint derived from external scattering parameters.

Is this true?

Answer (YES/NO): NO